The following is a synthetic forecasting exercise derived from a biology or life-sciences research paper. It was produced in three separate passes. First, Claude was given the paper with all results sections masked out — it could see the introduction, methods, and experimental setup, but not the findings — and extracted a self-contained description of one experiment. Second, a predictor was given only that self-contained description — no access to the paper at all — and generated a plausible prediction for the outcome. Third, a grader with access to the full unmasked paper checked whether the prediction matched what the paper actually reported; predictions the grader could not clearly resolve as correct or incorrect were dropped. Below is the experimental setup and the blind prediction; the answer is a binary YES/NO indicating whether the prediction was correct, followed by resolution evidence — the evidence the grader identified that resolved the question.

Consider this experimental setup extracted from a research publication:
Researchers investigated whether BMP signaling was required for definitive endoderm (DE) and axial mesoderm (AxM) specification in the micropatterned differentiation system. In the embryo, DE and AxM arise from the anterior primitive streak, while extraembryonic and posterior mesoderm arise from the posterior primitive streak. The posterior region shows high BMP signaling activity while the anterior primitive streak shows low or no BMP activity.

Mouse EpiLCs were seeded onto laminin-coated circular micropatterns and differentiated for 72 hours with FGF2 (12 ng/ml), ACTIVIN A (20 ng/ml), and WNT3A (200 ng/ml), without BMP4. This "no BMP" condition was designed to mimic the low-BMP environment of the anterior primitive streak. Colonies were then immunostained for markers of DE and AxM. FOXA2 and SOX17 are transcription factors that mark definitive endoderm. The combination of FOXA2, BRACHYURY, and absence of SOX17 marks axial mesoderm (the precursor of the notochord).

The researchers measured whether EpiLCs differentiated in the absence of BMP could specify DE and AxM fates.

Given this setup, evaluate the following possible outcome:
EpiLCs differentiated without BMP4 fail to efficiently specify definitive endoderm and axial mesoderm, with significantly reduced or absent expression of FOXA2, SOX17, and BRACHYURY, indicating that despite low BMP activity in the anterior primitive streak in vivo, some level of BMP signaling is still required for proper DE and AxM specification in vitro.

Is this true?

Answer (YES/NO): NO